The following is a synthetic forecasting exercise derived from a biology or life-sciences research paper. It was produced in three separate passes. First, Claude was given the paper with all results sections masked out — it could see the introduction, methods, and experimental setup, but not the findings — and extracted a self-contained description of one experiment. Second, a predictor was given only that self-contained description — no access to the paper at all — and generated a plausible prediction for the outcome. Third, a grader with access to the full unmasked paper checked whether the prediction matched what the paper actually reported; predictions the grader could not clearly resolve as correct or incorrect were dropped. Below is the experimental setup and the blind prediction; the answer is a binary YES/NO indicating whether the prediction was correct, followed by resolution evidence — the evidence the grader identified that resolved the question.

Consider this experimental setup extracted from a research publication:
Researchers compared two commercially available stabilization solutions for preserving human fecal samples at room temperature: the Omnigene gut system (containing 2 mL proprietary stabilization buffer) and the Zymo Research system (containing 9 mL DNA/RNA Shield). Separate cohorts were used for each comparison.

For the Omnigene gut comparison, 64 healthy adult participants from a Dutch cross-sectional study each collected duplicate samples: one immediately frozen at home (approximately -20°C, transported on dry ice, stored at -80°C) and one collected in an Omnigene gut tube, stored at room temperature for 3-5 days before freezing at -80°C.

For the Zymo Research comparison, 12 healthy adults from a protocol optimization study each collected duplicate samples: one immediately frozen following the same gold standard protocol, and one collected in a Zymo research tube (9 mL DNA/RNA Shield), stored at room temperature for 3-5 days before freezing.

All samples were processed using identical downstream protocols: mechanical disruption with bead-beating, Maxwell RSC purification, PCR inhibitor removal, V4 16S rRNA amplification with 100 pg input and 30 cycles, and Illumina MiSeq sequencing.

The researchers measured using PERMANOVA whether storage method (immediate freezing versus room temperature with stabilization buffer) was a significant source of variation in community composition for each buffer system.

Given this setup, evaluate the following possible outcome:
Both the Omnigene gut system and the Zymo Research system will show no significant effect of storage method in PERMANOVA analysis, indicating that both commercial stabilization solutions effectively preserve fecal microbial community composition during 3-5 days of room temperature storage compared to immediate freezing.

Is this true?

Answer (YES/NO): NO